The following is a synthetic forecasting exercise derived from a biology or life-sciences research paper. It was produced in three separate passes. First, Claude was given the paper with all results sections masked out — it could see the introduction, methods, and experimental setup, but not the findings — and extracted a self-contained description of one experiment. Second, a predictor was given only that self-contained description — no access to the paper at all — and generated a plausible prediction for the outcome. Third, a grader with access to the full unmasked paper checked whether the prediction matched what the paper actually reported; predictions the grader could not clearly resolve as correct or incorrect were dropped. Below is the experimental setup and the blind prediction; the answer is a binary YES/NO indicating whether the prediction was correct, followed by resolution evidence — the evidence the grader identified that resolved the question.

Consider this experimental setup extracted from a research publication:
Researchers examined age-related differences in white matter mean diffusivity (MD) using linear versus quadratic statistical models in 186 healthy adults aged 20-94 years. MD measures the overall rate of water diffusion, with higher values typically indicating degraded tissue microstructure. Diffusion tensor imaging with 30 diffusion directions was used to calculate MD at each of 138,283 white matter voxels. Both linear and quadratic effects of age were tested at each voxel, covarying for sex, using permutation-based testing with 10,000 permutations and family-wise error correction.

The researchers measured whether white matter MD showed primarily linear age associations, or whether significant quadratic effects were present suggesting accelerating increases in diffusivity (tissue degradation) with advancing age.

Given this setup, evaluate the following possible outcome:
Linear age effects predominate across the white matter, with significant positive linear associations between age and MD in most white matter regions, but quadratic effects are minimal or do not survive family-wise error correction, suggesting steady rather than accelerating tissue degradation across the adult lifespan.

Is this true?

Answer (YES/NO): NO